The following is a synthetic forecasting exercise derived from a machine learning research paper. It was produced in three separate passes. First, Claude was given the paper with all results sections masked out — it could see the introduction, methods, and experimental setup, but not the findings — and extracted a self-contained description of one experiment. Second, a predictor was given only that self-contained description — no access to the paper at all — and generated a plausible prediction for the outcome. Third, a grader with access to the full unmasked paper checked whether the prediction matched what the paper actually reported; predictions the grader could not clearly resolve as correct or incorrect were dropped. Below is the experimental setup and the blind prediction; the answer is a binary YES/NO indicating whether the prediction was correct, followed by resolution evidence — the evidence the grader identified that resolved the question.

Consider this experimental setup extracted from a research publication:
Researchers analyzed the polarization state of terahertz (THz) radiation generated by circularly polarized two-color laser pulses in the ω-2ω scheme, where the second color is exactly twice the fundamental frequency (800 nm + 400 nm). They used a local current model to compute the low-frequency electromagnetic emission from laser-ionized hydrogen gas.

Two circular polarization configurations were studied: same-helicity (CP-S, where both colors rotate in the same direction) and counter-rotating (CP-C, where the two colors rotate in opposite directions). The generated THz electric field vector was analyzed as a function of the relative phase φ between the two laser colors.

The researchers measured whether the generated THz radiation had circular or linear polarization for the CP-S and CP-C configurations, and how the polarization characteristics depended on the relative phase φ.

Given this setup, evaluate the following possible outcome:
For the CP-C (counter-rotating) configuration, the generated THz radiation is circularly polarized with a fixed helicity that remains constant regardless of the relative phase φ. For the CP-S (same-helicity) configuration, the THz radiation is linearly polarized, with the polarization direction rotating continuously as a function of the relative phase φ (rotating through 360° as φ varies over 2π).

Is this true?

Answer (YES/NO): NO